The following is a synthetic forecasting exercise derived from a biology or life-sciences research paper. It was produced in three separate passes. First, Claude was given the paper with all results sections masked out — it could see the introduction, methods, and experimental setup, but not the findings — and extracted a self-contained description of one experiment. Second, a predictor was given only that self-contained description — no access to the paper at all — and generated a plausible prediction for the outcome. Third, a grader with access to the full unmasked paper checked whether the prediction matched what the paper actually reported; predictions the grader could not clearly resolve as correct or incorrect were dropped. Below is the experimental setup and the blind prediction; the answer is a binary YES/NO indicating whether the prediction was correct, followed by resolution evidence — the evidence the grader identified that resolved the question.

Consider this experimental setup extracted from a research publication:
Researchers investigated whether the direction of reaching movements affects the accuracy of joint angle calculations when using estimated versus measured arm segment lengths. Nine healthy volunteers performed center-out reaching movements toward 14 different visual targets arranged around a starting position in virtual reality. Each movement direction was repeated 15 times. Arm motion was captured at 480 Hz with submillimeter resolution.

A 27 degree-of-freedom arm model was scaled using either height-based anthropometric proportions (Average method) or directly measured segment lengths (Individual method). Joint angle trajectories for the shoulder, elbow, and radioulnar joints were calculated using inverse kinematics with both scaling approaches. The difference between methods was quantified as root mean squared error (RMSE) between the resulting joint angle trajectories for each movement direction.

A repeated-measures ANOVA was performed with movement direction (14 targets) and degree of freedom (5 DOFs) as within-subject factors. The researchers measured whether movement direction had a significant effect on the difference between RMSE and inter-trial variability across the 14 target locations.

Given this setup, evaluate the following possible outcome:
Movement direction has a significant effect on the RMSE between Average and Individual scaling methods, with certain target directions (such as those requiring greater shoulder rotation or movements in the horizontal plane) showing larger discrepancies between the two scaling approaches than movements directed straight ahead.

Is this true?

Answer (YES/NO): NO